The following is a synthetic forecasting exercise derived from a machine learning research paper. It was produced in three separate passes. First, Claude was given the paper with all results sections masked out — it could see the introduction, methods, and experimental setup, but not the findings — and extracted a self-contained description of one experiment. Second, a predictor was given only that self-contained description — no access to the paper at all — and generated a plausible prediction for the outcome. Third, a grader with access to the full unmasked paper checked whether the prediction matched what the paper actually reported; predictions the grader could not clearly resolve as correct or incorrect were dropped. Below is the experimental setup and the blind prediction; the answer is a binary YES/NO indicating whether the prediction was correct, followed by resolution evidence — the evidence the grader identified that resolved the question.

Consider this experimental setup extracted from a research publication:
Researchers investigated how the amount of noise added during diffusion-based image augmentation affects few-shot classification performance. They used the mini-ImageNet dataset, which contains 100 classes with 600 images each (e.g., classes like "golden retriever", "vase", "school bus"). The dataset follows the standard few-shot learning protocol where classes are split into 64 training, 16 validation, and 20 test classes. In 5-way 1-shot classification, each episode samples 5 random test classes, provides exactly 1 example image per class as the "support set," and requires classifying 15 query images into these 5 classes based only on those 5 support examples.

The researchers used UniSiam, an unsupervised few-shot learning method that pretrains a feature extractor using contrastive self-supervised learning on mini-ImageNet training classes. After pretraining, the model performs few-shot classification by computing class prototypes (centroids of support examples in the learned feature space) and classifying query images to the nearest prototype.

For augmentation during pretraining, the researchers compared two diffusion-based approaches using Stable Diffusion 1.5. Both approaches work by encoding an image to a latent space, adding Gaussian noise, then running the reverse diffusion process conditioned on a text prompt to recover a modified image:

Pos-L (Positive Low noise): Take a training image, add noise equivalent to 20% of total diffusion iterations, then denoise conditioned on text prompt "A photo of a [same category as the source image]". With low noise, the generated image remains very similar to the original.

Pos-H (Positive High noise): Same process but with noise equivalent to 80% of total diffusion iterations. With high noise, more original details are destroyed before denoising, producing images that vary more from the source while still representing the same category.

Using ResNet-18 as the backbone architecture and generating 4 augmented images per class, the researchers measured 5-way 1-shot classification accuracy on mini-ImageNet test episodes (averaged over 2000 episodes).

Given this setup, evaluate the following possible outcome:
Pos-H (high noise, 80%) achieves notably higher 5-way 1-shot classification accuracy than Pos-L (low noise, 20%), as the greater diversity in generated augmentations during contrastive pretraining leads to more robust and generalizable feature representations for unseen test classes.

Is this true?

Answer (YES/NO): YES